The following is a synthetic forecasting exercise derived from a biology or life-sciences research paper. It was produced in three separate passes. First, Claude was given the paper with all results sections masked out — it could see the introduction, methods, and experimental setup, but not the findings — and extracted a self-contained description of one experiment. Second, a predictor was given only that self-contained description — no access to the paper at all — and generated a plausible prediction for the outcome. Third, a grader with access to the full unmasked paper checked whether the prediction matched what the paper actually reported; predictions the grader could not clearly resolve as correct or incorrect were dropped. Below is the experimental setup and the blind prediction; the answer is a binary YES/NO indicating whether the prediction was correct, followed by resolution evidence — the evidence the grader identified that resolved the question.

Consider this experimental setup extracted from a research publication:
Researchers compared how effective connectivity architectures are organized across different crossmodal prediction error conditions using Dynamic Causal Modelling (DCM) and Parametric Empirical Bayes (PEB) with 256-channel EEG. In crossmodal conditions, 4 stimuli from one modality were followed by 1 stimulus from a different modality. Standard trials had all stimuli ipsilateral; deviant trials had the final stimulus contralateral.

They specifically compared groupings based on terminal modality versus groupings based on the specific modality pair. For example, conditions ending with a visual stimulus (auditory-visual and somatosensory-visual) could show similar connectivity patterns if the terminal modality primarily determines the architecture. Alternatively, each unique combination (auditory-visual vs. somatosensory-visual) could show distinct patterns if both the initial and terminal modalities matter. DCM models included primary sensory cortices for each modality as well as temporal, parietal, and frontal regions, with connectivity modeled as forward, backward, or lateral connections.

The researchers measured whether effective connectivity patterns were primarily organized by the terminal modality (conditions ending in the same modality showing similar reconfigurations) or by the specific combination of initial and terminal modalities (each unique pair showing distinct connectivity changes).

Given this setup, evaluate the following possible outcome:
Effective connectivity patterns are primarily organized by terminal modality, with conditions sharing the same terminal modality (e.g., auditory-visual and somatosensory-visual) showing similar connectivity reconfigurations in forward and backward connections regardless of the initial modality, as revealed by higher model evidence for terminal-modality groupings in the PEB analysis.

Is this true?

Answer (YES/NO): NO